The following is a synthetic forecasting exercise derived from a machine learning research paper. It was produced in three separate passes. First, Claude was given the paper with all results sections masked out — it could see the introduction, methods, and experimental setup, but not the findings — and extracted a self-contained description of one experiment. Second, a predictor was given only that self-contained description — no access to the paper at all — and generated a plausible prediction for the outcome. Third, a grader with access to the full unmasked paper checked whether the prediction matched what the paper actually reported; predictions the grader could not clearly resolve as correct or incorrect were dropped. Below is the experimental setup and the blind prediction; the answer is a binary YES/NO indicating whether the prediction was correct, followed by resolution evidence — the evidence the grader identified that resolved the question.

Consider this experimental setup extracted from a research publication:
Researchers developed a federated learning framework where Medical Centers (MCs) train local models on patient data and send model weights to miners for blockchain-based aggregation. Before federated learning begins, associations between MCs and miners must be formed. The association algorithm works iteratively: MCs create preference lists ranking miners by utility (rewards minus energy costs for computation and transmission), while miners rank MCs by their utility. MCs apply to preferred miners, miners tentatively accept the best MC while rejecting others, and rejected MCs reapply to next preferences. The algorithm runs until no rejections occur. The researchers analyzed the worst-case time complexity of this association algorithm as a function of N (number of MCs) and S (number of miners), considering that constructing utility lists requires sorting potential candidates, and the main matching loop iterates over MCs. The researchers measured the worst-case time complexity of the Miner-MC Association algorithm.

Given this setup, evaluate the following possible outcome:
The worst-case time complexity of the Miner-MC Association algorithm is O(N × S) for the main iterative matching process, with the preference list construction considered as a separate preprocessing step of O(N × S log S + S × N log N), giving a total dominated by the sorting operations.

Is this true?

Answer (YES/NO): NO